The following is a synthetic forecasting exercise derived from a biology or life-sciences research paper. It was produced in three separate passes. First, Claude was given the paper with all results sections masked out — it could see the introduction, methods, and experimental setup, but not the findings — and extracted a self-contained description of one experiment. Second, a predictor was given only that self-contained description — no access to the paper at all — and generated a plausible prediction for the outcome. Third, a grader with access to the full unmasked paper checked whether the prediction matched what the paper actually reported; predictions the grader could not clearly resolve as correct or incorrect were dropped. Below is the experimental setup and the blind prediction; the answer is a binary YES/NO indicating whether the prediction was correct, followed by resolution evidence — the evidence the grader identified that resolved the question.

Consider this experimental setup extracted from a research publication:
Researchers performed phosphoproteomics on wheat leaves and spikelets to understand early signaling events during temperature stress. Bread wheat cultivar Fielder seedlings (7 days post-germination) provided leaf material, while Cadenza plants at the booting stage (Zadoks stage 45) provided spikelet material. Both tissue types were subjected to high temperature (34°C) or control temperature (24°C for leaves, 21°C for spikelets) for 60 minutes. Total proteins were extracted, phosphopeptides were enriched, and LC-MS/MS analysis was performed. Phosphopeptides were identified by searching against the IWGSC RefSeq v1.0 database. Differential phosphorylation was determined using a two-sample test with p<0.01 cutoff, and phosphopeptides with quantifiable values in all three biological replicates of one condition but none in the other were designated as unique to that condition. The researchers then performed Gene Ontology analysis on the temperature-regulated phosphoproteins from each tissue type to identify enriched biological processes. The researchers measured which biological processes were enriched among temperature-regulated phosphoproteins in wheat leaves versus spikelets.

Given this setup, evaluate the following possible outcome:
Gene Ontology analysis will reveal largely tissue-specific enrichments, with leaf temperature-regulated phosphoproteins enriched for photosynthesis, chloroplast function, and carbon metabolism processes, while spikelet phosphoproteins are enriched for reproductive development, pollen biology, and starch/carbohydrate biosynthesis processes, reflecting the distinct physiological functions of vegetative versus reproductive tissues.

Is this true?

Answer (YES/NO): NO